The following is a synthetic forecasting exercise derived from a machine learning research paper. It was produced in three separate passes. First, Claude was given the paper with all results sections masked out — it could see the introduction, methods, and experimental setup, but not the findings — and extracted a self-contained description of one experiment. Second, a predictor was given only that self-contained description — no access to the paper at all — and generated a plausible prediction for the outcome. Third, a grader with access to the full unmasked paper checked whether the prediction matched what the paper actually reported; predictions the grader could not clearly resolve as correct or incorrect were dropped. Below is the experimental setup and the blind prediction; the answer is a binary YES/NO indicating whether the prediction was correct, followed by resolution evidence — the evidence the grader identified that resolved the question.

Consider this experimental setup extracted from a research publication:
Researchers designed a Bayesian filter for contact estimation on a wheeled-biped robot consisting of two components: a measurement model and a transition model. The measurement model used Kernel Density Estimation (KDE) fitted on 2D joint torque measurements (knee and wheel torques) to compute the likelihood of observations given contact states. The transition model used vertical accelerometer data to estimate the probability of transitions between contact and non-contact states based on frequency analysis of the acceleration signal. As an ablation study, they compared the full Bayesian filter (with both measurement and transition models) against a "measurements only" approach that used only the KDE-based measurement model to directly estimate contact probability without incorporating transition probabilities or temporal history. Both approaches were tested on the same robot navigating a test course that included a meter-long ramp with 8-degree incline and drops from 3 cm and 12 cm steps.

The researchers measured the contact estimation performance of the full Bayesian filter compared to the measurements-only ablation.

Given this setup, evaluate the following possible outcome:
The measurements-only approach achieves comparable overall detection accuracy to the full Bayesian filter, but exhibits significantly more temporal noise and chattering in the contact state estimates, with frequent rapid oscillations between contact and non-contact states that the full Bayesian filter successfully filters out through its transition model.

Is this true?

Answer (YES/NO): NO